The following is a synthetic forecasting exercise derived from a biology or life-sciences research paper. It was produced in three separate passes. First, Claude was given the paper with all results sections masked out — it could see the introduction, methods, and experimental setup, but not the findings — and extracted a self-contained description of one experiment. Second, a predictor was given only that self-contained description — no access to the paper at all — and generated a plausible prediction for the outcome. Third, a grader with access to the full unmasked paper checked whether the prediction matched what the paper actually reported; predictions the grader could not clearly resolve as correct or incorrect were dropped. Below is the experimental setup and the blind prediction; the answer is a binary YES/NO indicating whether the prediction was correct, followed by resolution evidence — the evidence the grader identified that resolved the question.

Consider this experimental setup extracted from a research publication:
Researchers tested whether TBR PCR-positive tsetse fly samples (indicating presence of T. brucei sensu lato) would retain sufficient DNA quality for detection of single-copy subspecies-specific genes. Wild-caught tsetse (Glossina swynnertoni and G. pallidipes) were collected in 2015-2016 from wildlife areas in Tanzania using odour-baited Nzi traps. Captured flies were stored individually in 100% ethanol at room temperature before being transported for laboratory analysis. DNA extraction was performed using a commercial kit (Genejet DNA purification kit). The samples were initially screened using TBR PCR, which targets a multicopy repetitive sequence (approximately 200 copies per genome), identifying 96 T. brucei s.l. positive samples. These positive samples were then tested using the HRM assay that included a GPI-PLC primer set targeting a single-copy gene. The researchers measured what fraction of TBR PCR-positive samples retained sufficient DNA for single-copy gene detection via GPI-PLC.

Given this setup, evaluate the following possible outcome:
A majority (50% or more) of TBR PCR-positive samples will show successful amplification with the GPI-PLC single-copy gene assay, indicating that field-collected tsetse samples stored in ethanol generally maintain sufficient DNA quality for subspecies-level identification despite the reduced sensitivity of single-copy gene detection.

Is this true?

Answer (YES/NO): NO